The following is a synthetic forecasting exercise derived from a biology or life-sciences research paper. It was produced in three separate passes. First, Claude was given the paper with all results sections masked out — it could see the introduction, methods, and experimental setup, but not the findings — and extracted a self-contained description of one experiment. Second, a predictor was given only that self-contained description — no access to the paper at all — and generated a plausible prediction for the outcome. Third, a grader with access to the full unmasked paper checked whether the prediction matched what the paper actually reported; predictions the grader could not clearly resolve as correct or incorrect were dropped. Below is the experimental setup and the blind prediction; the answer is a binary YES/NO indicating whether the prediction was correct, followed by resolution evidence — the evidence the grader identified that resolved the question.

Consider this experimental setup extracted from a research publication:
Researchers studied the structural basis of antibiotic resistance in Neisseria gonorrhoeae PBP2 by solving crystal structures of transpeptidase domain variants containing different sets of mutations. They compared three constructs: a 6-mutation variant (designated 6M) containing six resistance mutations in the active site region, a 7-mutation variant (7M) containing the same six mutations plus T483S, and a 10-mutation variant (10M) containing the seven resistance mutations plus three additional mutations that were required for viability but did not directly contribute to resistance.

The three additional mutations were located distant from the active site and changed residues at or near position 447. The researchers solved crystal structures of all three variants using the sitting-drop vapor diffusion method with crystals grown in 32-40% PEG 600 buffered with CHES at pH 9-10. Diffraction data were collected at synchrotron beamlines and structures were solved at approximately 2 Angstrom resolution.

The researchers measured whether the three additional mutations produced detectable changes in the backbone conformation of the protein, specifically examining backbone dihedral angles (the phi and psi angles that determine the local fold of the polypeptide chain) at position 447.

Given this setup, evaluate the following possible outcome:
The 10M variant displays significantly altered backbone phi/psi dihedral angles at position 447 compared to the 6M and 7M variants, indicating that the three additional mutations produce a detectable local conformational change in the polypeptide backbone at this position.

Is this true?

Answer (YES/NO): YES